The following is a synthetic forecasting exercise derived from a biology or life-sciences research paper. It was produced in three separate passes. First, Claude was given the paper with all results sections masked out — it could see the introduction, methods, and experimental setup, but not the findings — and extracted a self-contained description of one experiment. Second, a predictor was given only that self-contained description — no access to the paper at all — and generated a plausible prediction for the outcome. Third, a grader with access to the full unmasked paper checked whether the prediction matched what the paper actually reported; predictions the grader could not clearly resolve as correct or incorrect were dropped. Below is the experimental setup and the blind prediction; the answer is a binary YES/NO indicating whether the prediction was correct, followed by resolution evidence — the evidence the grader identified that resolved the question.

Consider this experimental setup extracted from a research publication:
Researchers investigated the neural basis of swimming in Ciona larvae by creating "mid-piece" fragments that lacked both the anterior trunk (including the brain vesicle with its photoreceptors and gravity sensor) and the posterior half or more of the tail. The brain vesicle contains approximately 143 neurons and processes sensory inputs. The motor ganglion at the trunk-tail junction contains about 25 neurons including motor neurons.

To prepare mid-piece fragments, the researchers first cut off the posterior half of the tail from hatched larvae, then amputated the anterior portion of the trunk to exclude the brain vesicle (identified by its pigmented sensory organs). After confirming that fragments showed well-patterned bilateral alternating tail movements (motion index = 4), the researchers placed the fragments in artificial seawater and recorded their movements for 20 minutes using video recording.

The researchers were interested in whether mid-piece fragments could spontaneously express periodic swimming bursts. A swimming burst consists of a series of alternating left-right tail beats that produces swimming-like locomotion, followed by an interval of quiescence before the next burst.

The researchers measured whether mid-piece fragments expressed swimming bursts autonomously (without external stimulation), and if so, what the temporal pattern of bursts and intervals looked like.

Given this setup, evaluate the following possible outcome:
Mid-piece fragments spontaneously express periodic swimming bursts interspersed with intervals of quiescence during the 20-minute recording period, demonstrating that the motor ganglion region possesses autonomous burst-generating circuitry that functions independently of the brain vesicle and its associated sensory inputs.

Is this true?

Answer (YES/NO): YES